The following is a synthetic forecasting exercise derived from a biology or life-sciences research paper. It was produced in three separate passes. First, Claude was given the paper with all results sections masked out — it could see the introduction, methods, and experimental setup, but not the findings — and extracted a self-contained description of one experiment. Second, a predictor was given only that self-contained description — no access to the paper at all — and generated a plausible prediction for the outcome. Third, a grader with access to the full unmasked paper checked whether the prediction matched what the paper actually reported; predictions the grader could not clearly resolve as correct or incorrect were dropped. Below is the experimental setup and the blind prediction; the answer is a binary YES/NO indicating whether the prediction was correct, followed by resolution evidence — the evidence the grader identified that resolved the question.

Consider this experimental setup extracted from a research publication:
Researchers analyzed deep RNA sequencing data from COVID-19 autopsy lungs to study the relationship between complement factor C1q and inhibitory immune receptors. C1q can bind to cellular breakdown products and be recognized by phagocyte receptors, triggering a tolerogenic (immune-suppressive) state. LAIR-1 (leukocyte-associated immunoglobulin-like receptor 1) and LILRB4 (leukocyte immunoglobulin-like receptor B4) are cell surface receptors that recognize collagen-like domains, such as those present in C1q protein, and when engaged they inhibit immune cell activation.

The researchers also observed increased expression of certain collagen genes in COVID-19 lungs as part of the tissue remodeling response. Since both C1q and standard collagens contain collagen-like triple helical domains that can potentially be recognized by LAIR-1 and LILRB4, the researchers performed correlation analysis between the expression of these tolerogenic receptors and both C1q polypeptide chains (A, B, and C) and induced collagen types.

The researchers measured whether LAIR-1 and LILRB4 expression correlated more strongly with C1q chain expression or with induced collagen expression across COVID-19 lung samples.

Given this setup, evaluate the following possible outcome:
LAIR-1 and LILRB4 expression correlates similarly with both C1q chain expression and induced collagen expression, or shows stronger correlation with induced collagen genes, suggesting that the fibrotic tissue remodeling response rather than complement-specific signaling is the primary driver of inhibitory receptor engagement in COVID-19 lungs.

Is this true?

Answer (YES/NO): NO